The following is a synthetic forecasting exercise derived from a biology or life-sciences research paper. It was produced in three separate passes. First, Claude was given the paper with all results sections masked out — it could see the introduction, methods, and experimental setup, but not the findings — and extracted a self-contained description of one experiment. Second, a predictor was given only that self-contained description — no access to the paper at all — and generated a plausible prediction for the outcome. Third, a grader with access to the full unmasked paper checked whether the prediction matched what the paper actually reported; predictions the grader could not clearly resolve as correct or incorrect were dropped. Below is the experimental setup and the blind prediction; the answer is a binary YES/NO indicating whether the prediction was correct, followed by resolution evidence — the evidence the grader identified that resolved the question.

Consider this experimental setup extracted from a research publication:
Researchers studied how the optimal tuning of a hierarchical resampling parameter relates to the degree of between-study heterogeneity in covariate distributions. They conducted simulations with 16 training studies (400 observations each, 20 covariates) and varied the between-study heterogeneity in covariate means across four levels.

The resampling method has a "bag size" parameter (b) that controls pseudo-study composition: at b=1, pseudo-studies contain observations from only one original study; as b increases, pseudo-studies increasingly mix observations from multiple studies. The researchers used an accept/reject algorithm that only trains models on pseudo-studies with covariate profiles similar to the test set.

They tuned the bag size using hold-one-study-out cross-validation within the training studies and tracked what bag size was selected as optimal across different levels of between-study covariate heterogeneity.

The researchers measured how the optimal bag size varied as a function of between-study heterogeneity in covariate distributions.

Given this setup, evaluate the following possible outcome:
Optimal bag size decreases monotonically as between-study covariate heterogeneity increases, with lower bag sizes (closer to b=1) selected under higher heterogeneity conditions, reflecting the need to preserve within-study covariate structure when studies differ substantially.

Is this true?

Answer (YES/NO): NO